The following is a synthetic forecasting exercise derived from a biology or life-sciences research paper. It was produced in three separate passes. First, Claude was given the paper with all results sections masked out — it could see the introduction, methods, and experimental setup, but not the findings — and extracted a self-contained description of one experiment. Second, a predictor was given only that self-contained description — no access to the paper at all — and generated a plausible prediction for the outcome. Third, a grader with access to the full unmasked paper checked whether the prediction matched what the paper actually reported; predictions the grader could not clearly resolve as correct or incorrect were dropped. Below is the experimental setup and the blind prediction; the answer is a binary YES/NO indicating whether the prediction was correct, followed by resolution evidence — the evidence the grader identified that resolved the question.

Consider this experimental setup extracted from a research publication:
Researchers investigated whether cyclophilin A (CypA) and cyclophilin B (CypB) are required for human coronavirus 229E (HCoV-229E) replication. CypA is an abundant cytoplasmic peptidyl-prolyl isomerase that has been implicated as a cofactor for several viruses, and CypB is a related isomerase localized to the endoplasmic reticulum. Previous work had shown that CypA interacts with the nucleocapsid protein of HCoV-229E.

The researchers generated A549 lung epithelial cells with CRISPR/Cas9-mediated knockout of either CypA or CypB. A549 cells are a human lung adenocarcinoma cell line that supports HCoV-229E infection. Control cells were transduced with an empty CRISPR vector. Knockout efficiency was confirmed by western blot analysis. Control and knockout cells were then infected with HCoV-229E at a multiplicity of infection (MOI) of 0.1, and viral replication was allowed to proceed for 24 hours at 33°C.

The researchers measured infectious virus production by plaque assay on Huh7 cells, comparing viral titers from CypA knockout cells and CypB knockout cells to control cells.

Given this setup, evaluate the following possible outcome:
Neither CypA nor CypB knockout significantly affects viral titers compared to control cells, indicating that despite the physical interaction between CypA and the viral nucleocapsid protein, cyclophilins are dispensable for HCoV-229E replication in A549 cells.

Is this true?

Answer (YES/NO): YES